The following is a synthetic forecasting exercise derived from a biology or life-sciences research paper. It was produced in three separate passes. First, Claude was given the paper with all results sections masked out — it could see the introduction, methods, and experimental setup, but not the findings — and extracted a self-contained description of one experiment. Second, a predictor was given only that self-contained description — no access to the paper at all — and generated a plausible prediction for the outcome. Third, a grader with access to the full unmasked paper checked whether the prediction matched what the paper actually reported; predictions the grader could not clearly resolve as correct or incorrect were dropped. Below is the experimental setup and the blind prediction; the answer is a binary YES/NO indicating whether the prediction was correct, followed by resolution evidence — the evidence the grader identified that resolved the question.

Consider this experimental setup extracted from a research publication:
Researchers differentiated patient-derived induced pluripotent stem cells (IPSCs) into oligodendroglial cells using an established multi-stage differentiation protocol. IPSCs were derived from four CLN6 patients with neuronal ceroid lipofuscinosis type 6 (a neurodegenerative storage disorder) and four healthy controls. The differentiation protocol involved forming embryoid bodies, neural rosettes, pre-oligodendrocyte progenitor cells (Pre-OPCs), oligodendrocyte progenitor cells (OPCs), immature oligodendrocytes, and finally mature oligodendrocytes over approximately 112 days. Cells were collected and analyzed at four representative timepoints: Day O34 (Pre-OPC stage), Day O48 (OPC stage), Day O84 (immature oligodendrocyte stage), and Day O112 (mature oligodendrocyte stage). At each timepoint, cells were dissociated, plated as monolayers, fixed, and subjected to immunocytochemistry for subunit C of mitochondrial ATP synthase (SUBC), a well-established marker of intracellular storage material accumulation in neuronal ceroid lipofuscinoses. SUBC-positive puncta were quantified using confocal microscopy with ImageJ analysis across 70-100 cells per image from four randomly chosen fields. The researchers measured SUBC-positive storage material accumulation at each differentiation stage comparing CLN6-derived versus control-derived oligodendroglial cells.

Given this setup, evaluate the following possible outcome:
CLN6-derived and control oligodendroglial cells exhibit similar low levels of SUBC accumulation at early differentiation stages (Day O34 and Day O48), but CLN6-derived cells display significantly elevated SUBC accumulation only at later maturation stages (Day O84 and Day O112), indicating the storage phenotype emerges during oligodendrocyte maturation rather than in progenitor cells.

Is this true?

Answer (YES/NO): YES